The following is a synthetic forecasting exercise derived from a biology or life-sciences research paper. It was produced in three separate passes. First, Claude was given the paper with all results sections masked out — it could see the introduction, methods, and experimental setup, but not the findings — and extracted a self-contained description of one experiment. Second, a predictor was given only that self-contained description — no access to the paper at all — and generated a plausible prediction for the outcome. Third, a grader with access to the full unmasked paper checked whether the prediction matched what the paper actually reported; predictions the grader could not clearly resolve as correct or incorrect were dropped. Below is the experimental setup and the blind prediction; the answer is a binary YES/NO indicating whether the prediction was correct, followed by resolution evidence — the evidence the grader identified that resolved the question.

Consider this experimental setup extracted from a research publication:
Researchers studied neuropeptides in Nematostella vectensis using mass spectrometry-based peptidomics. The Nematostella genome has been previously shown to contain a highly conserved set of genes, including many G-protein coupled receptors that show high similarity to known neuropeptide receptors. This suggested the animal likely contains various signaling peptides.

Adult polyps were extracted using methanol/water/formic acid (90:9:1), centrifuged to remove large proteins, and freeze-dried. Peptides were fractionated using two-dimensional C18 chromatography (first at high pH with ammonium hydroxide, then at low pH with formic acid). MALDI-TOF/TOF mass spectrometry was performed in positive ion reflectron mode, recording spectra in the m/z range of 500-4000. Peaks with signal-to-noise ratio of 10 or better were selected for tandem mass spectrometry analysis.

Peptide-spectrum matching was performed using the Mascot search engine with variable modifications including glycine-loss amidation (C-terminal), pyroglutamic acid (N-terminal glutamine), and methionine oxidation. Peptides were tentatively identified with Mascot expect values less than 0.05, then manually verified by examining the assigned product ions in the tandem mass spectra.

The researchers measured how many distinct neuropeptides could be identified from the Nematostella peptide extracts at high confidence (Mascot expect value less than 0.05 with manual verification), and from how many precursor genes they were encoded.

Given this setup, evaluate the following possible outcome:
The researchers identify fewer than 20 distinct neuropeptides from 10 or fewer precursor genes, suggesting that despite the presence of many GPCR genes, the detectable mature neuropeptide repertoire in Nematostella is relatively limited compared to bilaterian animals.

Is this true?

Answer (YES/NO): NO